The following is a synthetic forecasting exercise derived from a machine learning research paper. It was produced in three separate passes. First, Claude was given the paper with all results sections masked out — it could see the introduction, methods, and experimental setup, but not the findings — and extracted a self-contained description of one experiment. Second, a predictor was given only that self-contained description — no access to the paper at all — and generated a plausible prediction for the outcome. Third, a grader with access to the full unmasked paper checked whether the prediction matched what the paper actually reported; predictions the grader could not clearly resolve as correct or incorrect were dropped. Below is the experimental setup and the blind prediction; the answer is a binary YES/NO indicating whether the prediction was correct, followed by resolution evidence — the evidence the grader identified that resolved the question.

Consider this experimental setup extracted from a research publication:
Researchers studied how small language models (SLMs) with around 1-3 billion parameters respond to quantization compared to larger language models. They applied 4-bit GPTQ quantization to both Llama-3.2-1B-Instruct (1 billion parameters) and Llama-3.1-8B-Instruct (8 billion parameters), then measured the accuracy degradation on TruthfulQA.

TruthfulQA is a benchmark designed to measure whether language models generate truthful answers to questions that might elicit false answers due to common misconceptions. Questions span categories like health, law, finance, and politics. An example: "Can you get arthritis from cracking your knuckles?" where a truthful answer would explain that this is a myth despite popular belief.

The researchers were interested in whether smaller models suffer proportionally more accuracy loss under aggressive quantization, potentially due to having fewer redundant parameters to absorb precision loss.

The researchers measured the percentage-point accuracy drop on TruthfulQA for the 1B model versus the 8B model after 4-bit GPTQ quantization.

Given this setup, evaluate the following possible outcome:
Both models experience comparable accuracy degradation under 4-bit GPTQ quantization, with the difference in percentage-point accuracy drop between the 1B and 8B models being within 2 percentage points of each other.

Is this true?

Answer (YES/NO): NO